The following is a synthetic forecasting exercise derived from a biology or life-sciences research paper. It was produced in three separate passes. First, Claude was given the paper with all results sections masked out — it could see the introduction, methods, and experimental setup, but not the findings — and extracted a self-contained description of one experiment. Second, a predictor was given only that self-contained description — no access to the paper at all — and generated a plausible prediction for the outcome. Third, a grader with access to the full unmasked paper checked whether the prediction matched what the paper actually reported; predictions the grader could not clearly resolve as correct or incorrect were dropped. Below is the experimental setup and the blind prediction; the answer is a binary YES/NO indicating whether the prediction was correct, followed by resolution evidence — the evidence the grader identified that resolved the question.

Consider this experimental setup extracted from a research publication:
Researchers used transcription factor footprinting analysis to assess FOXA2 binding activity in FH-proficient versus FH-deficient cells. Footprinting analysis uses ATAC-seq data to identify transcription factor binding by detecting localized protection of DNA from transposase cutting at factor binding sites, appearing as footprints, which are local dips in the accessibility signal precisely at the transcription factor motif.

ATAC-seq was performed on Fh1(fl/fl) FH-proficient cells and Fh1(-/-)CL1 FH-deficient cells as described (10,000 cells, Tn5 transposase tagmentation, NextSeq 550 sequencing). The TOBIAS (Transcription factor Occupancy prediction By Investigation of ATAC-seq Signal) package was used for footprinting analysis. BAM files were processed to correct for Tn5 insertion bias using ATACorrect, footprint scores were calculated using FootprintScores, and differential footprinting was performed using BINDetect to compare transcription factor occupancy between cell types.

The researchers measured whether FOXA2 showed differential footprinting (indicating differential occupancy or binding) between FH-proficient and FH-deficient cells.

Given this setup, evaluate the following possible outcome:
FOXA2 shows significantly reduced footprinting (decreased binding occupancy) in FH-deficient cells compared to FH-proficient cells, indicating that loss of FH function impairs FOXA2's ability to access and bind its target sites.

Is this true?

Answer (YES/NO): NO